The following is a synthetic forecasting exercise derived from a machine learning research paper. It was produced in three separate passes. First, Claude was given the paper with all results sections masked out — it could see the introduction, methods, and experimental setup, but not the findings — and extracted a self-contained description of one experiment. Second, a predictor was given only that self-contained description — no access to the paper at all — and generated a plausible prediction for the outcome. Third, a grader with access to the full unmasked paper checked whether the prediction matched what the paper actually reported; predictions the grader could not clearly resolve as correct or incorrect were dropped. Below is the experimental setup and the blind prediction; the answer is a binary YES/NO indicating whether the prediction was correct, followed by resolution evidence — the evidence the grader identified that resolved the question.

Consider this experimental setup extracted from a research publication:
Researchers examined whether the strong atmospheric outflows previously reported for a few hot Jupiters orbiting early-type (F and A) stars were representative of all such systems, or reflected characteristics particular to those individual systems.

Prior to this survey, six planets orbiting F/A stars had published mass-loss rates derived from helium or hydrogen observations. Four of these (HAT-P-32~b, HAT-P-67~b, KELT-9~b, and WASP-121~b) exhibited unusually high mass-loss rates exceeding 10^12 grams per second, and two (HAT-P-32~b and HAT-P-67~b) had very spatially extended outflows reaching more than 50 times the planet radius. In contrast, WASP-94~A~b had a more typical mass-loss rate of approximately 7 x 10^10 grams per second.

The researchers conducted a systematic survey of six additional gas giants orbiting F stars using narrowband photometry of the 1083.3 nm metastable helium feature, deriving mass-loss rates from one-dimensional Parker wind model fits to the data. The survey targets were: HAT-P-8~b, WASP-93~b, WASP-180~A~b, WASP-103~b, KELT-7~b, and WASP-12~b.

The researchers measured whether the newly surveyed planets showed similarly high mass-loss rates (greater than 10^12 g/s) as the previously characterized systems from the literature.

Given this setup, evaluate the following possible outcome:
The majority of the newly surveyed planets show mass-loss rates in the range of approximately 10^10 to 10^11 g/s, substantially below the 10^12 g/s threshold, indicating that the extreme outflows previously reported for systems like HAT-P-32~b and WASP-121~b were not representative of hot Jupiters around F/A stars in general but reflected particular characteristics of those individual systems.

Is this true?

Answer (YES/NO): YES